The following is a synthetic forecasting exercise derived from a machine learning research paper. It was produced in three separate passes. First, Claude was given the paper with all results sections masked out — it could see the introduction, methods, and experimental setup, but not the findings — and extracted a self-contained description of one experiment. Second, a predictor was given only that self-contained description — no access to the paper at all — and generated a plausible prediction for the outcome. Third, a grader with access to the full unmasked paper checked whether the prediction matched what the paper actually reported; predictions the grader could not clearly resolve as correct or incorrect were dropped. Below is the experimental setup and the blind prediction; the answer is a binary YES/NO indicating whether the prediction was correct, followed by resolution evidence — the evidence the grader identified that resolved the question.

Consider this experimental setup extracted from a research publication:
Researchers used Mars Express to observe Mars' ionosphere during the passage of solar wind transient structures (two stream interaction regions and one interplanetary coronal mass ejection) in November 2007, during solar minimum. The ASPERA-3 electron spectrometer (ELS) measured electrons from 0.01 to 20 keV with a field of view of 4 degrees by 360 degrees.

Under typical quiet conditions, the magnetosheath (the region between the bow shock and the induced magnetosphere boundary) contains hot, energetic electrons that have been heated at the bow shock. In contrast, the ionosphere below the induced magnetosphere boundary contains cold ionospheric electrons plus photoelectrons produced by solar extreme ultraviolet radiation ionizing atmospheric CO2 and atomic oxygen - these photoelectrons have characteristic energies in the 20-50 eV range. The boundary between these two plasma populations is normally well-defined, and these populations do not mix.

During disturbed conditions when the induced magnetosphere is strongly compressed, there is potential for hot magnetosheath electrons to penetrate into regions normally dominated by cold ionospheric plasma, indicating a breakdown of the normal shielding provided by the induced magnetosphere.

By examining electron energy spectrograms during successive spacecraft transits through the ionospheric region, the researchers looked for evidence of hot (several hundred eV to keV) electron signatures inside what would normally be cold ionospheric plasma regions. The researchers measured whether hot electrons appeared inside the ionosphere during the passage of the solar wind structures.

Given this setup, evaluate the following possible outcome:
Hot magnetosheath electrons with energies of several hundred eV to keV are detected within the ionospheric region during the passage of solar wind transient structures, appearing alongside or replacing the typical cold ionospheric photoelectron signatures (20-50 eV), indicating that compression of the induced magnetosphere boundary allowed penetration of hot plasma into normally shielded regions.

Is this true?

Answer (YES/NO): YES